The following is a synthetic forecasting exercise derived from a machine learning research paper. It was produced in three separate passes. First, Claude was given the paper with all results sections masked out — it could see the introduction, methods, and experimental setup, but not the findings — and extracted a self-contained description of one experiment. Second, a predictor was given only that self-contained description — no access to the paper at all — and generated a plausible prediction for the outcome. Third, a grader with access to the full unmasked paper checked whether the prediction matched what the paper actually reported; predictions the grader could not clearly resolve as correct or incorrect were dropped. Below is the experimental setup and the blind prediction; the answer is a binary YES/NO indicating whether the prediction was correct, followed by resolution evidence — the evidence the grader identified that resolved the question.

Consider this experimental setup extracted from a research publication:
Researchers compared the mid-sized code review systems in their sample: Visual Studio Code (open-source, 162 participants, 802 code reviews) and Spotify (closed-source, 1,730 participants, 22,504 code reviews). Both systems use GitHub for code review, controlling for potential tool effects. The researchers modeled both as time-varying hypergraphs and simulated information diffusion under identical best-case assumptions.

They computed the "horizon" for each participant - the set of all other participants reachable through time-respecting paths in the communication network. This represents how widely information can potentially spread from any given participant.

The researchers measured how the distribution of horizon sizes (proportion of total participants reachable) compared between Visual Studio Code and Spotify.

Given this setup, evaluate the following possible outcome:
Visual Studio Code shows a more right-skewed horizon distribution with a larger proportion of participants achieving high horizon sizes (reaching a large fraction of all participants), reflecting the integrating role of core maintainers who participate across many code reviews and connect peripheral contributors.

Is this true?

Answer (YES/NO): NO